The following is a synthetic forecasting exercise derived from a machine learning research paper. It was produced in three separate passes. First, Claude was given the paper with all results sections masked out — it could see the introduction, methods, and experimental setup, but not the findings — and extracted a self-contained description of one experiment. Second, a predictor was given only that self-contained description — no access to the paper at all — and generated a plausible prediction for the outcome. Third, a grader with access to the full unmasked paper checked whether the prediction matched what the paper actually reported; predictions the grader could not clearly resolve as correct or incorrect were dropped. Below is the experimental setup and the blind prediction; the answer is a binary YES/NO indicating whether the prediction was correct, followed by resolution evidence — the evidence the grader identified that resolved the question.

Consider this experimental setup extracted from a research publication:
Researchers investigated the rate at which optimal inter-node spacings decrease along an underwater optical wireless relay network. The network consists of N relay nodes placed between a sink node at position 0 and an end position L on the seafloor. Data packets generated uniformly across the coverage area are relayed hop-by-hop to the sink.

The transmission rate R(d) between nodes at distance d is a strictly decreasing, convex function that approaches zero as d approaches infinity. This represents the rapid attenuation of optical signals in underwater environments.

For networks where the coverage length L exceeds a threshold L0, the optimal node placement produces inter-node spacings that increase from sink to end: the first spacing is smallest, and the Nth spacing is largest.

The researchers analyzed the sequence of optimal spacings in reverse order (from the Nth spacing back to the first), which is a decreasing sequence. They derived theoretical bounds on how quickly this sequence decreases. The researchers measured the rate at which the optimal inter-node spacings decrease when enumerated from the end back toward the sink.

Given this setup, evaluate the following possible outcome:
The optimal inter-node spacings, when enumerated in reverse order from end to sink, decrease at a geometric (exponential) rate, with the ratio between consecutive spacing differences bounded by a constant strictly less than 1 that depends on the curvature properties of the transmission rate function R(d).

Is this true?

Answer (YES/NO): YES